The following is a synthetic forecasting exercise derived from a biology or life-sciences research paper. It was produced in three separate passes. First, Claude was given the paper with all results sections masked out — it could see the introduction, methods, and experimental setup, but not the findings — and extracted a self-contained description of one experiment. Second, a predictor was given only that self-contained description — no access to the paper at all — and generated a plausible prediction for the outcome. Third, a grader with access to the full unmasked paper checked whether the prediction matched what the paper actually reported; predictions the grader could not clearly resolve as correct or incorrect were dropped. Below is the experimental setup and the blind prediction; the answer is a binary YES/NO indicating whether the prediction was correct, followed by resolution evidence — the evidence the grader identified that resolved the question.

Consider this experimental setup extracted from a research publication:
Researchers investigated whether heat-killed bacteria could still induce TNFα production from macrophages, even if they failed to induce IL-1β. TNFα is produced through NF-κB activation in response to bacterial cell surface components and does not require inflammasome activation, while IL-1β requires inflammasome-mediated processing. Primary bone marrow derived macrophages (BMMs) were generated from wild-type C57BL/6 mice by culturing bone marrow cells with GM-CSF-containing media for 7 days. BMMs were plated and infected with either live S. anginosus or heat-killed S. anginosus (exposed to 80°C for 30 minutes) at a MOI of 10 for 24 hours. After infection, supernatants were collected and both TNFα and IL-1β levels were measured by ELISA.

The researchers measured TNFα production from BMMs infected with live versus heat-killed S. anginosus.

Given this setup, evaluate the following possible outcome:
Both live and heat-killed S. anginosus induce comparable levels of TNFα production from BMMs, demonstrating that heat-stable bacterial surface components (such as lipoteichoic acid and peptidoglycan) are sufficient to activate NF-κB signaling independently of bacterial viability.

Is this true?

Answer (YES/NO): NO